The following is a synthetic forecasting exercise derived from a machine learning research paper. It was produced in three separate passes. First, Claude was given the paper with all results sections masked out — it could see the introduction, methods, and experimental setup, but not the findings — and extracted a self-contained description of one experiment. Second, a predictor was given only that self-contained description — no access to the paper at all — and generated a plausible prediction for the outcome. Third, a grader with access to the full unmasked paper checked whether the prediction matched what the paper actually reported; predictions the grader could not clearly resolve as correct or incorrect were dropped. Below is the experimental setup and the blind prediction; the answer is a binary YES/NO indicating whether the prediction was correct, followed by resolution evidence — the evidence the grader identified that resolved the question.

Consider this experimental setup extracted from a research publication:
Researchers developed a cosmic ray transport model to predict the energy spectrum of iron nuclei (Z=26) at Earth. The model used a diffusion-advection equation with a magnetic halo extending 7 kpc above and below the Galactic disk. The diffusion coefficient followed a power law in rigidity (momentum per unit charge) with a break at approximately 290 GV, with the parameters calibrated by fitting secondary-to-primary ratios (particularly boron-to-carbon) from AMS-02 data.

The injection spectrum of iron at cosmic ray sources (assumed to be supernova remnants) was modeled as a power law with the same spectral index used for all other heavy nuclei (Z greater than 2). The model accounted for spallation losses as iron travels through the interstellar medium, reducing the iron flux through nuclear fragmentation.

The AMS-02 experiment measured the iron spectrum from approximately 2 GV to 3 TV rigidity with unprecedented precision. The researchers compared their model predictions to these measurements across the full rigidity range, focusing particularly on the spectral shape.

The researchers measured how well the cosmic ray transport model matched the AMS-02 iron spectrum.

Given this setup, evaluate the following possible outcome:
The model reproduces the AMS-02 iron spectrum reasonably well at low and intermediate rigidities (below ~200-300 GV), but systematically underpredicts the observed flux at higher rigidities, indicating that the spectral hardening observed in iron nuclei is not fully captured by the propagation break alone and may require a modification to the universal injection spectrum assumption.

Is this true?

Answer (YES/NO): NO